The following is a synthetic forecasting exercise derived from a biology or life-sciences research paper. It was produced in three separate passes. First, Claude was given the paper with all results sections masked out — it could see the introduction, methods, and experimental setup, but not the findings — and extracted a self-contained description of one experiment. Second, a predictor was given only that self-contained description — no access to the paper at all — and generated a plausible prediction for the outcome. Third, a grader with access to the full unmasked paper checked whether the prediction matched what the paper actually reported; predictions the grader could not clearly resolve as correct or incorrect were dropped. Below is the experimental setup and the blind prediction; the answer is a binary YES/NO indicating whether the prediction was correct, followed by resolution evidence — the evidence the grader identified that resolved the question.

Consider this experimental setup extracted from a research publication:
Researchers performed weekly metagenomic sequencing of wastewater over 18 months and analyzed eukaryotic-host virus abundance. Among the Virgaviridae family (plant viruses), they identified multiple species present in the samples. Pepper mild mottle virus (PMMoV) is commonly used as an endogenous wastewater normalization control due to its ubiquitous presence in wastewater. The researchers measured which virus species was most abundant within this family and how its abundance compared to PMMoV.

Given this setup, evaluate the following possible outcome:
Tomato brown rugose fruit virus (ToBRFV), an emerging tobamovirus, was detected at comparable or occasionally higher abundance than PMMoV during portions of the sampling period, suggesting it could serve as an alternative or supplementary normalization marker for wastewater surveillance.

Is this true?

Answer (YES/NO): NO